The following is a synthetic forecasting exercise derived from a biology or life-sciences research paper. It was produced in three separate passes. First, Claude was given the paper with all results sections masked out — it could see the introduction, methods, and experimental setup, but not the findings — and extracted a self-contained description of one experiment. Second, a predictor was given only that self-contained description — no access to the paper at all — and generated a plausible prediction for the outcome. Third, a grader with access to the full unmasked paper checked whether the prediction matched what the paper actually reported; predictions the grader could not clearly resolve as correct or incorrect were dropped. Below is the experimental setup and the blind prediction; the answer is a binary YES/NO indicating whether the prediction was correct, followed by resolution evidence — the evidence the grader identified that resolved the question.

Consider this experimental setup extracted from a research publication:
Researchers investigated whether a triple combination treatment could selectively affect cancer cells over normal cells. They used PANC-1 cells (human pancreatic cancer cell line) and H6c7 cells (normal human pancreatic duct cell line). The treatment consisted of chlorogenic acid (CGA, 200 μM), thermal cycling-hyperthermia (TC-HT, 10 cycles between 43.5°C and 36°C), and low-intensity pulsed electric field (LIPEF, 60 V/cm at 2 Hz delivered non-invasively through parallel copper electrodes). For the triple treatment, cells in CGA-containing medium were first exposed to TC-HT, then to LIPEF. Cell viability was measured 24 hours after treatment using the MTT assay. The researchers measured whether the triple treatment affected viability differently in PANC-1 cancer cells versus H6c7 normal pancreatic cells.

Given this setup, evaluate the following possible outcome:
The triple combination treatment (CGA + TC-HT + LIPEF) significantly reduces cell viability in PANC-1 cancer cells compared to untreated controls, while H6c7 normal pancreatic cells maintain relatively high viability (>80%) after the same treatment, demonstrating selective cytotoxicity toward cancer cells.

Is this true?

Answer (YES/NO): YES